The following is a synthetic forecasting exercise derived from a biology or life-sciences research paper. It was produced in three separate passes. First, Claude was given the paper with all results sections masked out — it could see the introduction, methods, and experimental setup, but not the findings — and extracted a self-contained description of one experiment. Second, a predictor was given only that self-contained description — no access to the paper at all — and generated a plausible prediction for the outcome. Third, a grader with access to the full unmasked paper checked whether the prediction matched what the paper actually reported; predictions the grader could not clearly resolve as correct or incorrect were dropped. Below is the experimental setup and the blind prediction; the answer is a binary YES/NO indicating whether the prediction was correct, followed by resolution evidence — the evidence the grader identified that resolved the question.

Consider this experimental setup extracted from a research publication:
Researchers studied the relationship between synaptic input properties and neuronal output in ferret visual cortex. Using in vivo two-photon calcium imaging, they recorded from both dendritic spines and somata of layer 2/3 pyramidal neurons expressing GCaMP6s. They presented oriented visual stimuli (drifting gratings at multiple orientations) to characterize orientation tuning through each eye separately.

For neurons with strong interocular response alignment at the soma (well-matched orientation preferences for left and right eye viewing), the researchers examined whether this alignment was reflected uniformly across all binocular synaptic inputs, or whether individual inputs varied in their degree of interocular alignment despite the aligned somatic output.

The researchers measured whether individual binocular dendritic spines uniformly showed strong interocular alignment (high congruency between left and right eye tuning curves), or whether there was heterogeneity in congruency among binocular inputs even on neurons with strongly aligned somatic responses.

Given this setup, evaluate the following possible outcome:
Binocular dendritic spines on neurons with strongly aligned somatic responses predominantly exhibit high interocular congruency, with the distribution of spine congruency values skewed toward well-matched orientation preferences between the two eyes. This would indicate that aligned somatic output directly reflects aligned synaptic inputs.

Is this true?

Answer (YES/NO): NO